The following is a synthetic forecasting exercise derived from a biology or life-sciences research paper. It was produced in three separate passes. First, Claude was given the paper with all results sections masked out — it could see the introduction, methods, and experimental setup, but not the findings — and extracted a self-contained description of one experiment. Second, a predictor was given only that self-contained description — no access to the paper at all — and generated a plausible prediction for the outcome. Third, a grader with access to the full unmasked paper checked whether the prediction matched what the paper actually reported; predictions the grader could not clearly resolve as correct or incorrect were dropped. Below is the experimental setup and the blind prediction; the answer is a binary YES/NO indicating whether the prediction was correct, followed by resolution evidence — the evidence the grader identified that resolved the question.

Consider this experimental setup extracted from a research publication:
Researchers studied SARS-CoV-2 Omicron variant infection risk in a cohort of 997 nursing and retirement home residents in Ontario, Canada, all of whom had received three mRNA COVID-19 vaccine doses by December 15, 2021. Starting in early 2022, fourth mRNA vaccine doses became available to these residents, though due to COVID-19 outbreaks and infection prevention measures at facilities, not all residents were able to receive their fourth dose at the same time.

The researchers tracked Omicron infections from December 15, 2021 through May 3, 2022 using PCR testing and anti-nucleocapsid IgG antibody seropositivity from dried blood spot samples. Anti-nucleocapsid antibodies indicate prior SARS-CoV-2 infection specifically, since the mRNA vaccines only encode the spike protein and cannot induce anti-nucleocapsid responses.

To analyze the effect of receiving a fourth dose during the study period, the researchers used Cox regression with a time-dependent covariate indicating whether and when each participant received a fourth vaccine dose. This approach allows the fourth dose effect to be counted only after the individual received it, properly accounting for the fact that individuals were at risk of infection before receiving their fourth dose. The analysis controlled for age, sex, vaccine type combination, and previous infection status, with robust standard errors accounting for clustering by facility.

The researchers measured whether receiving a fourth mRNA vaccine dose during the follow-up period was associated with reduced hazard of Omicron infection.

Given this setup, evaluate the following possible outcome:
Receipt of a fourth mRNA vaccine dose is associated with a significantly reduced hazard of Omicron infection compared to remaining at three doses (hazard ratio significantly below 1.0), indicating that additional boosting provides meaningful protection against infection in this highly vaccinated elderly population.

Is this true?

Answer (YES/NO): YES